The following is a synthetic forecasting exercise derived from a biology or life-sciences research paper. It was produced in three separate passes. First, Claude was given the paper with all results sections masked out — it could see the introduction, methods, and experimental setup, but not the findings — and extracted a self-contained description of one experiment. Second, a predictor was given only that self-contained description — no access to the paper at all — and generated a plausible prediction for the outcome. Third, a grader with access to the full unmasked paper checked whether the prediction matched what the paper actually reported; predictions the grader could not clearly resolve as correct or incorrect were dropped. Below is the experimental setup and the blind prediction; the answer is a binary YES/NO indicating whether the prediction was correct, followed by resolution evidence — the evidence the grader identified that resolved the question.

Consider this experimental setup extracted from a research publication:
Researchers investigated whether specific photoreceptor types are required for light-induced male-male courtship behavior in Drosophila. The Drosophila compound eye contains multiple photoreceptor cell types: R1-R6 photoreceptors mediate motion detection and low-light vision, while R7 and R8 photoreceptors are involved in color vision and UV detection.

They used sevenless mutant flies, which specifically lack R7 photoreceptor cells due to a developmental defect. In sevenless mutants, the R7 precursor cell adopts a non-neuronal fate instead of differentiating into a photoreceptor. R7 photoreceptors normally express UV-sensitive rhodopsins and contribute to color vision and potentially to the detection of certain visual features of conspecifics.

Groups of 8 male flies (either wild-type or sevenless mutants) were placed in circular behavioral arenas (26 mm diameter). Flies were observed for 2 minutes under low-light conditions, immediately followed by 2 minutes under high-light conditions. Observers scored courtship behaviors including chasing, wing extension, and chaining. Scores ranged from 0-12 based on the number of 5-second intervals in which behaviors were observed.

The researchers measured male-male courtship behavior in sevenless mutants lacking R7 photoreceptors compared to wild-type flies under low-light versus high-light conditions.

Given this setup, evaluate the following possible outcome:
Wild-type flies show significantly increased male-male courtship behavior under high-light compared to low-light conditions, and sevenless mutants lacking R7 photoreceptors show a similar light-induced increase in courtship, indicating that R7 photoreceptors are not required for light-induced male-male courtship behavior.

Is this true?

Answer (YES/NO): NO